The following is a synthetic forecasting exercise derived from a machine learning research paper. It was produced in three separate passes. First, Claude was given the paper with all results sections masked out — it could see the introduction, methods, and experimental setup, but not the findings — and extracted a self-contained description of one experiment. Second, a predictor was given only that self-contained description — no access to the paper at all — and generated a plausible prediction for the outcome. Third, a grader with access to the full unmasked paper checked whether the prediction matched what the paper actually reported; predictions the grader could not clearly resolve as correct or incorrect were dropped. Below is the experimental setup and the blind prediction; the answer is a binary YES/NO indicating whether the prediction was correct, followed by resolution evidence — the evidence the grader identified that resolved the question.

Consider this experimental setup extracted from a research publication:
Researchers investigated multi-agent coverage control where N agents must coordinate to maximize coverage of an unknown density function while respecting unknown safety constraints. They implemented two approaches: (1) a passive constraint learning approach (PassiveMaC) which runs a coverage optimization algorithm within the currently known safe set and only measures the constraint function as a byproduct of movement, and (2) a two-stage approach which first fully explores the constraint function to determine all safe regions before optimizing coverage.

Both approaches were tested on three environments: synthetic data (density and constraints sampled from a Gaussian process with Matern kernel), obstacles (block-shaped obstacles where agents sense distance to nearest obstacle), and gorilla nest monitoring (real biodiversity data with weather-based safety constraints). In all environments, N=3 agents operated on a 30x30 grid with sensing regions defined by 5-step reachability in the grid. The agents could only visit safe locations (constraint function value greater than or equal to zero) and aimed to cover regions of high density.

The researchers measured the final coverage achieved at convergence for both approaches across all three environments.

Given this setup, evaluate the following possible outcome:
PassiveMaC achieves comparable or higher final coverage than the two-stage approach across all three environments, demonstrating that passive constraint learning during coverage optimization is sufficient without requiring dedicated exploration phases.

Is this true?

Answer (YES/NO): NO